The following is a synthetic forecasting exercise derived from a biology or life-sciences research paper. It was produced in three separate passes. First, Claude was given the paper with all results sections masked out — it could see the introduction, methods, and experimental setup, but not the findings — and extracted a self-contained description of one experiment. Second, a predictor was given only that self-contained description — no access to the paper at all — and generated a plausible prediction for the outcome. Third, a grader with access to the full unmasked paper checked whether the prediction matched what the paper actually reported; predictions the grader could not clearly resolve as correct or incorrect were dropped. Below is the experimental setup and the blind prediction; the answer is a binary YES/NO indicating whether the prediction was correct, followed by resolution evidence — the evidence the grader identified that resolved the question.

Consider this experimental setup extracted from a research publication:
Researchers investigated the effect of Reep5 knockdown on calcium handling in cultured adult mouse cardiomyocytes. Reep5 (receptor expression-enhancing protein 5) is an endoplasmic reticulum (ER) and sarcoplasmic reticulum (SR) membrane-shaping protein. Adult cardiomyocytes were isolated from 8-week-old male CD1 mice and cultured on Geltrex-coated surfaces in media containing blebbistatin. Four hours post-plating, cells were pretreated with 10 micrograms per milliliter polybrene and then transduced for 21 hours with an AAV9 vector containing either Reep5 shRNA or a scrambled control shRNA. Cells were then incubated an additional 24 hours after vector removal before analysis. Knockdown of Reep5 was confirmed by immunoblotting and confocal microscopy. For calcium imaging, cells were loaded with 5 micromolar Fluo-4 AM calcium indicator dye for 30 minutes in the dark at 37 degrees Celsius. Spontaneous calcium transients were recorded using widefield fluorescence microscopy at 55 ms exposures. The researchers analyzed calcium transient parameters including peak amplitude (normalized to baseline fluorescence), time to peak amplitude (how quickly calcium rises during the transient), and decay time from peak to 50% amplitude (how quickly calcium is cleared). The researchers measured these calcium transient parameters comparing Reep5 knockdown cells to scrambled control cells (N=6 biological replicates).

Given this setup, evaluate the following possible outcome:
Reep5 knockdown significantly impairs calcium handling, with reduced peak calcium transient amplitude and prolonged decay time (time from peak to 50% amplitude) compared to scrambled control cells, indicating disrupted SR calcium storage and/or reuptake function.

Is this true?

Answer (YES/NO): NO